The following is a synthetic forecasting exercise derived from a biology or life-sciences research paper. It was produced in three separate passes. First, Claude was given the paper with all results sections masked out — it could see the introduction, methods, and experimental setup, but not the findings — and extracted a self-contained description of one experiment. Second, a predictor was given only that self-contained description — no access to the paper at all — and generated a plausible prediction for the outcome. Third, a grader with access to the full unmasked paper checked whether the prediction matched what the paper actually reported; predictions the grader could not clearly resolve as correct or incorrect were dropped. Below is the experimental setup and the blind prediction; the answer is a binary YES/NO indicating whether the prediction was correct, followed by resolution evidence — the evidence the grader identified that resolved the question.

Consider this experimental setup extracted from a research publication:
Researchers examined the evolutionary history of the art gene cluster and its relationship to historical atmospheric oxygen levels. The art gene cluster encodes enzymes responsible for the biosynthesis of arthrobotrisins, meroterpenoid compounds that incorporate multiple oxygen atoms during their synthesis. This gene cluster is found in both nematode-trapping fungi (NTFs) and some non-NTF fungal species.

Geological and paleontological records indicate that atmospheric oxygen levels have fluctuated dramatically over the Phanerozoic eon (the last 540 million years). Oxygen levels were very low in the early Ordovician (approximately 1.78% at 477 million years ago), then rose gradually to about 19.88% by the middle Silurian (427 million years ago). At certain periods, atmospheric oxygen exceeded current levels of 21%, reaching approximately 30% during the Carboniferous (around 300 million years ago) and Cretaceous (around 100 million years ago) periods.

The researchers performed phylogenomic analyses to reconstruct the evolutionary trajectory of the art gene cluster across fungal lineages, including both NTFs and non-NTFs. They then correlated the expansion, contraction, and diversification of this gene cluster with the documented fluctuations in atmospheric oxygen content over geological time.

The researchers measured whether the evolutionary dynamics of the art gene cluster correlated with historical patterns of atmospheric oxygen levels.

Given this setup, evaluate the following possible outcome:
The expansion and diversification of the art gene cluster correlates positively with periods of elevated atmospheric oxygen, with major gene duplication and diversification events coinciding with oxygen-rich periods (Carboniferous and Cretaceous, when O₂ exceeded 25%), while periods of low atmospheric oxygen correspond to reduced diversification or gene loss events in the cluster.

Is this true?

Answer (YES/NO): NO